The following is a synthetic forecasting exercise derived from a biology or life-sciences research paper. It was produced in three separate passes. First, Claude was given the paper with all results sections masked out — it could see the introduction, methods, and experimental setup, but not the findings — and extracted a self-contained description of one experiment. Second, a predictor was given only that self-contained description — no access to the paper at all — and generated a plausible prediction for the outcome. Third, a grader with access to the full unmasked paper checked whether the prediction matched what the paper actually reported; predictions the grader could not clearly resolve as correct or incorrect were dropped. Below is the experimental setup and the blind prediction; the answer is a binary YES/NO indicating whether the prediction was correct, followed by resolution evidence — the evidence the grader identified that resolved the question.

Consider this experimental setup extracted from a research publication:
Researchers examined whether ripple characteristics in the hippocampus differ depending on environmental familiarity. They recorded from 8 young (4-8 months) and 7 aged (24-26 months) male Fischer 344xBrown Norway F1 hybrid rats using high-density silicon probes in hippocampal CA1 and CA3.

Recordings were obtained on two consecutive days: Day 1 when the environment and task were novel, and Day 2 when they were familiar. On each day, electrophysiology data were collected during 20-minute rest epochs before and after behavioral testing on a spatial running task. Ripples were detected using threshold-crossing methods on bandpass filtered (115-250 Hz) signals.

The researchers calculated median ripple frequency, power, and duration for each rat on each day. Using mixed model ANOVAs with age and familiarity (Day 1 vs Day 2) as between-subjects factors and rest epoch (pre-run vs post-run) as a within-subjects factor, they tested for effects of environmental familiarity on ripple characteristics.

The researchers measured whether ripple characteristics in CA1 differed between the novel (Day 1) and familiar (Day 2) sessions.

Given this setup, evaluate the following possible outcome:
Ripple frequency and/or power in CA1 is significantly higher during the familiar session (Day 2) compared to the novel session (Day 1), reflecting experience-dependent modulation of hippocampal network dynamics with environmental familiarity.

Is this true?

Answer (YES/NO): NO